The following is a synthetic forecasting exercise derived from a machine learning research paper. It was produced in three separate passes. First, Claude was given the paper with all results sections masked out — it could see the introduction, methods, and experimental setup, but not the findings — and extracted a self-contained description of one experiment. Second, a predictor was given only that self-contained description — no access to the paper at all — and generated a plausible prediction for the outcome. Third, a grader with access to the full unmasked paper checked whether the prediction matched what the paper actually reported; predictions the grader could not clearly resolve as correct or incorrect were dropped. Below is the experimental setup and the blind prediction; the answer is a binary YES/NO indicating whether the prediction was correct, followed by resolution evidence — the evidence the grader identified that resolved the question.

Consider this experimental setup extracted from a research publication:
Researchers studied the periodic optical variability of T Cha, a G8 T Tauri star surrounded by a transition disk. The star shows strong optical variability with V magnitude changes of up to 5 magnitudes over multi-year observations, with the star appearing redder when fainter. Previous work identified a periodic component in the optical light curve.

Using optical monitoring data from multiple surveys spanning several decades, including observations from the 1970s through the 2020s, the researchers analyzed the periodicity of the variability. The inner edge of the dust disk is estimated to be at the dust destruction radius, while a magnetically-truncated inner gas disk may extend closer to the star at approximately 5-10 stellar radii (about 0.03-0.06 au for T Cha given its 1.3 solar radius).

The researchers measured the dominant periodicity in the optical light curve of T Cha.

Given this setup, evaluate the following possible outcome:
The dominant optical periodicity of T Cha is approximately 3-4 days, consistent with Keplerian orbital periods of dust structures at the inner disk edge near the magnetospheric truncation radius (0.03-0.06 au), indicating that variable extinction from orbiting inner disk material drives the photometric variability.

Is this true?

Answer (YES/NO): YES